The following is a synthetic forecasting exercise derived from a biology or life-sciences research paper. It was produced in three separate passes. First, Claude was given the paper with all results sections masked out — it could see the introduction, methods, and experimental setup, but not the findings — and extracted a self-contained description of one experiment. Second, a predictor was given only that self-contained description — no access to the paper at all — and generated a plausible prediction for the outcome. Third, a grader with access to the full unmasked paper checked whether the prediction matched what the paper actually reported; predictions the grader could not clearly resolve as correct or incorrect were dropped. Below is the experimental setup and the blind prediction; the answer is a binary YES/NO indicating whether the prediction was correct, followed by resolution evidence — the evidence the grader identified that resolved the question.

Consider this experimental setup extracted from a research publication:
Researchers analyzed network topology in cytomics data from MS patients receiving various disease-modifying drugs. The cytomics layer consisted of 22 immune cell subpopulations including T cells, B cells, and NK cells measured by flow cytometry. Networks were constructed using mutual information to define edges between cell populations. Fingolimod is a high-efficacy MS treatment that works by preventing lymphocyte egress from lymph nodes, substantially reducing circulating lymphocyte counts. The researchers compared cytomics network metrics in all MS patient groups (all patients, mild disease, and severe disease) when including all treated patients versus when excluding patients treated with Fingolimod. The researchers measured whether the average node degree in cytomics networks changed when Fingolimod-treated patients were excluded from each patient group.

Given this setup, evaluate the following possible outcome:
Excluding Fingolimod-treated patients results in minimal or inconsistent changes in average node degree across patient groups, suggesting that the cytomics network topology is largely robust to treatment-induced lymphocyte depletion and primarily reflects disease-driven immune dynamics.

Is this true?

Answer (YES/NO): NO